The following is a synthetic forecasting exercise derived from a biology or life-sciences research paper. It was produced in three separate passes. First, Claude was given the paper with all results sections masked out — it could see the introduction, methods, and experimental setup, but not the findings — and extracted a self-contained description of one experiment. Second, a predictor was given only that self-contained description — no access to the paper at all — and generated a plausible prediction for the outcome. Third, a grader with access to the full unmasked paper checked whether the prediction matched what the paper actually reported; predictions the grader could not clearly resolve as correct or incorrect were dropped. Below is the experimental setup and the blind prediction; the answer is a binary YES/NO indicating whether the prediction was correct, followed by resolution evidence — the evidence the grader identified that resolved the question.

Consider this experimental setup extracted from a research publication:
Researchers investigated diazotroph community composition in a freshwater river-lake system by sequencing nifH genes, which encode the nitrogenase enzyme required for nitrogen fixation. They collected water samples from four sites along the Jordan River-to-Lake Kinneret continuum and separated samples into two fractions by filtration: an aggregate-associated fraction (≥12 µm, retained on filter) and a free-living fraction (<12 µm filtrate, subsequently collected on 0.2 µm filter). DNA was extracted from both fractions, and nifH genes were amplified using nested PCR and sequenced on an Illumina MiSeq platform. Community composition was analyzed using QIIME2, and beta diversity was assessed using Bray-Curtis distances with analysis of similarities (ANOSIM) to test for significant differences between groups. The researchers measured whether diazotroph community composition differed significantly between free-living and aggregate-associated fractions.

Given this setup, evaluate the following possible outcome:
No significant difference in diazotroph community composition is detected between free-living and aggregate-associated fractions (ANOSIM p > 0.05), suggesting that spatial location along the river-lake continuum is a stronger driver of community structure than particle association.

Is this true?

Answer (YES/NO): NO